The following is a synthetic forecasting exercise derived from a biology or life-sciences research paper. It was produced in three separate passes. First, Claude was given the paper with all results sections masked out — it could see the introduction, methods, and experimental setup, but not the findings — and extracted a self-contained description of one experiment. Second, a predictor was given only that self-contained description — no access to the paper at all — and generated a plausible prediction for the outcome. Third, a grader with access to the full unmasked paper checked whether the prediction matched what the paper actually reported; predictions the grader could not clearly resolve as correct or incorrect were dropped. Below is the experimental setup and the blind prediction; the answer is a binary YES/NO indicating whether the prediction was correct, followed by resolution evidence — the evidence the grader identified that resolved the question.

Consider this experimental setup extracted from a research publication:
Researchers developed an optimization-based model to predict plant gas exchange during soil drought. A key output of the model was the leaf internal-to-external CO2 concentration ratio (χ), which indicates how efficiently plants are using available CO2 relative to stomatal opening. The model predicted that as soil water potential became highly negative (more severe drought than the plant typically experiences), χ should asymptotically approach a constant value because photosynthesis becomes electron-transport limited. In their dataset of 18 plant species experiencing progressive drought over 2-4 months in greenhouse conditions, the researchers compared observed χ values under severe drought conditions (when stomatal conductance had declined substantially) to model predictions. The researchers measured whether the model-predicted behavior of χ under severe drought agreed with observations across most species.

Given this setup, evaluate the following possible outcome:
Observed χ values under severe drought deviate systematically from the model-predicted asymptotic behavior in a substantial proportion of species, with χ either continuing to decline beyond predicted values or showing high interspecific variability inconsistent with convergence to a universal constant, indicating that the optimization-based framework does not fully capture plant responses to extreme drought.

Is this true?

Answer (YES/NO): NO